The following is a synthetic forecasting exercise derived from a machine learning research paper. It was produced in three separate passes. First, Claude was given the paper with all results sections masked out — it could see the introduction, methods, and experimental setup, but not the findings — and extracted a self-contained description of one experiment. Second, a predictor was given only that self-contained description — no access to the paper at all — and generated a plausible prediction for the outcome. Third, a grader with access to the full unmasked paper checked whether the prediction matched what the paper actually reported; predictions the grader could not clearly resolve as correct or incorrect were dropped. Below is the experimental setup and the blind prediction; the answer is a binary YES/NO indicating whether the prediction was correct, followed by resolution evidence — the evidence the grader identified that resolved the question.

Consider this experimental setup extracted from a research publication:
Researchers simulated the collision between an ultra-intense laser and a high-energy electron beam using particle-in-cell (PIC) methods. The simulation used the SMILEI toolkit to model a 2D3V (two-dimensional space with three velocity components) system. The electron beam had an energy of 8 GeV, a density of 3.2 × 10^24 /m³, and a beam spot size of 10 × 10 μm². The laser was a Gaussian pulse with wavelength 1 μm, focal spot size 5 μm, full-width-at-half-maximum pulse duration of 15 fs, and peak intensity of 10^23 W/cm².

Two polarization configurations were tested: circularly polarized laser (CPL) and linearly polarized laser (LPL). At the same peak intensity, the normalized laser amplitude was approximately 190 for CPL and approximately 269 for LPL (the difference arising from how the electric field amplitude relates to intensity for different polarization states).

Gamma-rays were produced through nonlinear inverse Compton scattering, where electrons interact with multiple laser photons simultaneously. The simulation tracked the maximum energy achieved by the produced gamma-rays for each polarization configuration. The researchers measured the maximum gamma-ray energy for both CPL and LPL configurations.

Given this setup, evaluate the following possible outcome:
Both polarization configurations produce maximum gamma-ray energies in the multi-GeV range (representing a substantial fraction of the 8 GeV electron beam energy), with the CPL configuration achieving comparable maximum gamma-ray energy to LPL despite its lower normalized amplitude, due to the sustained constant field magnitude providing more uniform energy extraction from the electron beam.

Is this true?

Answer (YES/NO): YES